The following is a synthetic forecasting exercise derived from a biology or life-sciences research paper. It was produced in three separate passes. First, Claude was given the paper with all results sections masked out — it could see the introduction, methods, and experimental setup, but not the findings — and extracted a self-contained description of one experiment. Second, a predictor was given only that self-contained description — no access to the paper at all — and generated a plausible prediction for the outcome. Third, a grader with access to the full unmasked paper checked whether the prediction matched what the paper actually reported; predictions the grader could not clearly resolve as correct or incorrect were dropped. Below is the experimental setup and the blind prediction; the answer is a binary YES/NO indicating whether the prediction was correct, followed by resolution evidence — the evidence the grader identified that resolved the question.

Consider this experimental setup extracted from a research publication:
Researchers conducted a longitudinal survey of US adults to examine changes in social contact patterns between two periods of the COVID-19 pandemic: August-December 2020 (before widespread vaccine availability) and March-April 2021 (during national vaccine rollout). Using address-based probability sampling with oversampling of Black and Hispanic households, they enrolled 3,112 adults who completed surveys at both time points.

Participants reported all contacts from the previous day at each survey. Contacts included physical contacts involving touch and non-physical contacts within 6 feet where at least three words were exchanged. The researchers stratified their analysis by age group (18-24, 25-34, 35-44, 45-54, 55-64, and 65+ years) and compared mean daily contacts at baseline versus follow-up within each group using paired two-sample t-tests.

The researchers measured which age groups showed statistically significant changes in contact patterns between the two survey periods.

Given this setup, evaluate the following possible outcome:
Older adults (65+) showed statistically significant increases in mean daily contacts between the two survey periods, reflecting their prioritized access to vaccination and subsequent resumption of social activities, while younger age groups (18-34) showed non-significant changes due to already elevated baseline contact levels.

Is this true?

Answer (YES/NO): NO